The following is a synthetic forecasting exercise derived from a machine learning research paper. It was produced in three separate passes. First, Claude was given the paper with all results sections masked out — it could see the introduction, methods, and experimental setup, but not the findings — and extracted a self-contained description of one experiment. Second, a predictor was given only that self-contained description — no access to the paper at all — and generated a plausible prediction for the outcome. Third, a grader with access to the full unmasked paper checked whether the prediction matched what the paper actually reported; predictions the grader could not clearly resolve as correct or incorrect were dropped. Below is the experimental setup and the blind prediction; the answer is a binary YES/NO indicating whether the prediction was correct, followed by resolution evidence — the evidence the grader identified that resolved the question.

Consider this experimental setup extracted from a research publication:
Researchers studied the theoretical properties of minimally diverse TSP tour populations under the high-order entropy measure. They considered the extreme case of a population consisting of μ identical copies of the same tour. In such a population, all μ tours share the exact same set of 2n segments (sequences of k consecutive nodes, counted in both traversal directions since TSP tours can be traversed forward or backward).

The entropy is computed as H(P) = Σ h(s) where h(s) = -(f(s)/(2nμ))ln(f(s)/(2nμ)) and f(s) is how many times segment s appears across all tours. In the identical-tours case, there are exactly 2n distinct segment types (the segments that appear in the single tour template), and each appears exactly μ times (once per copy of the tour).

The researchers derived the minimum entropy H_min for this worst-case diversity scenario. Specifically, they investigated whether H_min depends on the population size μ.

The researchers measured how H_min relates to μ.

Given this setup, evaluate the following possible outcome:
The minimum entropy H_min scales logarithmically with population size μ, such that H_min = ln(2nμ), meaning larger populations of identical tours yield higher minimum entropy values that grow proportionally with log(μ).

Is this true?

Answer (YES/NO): NO